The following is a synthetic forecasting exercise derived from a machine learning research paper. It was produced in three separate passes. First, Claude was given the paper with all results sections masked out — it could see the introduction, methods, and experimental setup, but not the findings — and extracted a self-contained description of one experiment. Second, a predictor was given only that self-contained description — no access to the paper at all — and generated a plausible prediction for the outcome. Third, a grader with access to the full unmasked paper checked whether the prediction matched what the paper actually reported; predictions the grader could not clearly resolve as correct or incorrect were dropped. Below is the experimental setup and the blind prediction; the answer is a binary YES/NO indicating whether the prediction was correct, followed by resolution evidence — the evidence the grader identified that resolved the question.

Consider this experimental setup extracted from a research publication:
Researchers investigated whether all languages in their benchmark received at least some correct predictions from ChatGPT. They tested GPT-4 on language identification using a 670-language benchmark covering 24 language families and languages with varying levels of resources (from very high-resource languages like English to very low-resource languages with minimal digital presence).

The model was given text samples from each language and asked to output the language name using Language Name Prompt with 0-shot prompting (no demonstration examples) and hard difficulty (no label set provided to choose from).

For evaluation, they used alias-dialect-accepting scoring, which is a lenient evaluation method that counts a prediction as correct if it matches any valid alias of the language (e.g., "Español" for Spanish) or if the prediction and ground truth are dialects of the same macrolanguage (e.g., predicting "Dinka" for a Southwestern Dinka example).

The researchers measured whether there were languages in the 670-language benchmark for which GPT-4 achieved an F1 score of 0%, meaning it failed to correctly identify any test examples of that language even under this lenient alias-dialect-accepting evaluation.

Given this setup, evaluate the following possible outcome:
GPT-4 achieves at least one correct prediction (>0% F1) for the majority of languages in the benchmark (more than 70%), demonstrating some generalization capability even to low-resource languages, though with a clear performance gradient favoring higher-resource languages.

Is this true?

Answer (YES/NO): NO